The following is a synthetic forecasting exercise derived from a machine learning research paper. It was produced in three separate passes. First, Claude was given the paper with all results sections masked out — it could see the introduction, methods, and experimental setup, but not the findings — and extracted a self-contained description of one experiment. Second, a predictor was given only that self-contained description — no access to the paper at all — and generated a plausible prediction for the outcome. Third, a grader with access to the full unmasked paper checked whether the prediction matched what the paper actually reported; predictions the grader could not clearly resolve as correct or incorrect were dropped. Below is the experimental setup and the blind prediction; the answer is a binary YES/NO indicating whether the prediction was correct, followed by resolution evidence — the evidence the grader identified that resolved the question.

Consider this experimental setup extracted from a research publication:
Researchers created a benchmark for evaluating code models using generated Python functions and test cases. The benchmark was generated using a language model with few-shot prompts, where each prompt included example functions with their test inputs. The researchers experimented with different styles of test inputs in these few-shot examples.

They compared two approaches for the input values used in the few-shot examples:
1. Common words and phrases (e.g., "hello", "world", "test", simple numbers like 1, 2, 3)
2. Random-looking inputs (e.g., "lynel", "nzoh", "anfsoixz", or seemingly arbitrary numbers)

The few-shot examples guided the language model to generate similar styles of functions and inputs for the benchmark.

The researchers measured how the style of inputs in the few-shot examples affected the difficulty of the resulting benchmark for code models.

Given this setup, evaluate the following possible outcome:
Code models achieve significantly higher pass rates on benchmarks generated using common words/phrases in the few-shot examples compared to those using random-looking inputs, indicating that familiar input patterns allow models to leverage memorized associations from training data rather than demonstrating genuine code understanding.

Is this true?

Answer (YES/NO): YES